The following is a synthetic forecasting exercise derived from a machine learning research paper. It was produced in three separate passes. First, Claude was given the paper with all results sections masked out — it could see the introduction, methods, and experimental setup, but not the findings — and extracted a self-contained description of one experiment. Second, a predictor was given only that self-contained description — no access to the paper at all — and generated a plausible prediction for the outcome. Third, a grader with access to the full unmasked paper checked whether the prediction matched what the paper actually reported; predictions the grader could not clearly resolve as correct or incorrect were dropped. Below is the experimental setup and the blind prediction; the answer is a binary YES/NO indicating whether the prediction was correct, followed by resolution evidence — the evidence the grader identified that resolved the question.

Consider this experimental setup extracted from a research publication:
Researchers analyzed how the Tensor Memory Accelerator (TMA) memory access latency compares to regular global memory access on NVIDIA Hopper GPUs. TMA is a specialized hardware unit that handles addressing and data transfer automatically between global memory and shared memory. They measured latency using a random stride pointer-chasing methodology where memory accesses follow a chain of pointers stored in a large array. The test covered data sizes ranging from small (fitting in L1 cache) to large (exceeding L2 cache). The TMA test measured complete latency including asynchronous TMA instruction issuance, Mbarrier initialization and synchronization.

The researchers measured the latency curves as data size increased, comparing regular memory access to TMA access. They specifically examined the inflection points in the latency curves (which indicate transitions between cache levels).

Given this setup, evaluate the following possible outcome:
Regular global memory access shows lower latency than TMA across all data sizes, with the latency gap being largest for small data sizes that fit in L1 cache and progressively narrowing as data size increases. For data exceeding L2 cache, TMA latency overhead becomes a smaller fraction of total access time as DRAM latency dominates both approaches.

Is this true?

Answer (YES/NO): NO